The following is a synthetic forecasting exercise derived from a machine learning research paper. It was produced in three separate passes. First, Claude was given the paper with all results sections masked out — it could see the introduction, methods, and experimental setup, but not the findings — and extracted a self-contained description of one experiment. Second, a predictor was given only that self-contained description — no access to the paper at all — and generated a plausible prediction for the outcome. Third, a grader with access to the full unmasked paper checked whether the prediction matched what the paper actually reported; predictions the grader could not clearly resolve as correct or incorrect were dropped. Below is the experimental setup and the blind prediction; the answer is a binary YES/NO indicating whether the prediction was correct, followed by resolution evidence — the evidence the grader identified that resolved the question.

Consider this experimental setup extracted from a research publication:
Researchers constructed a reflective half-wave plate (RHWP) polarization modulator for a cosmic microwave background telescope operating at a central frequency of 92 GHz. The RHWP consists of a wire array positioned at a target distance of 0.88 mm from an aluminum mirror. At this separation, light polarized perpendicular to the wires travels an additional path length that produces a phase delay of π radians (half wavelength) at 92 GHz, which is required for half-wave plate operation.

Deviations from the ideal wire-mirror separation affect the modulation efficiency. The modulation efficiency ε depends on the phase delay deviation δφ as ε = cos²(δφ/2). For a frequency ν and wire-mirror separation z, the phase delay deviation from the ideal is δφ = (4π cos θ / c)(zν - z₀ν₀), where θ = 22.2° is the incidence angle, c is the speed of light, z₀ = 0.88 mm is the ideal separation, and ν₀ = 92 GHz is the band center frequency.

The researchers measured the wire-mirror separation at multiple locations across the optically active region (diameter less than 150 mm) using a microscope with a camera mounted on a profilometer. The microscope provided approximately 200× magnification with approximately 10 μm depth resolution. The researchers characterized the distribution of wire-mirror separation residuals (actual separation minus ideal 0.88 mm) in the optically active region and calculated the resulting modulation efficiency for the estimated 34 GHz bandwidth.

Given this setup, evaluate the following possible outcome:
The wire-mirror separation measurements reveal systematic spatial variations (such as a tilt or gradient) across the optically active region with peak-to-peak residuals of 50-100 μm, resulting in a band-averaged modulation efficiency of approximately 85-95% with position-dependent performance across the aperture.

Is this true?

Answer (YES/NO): NO